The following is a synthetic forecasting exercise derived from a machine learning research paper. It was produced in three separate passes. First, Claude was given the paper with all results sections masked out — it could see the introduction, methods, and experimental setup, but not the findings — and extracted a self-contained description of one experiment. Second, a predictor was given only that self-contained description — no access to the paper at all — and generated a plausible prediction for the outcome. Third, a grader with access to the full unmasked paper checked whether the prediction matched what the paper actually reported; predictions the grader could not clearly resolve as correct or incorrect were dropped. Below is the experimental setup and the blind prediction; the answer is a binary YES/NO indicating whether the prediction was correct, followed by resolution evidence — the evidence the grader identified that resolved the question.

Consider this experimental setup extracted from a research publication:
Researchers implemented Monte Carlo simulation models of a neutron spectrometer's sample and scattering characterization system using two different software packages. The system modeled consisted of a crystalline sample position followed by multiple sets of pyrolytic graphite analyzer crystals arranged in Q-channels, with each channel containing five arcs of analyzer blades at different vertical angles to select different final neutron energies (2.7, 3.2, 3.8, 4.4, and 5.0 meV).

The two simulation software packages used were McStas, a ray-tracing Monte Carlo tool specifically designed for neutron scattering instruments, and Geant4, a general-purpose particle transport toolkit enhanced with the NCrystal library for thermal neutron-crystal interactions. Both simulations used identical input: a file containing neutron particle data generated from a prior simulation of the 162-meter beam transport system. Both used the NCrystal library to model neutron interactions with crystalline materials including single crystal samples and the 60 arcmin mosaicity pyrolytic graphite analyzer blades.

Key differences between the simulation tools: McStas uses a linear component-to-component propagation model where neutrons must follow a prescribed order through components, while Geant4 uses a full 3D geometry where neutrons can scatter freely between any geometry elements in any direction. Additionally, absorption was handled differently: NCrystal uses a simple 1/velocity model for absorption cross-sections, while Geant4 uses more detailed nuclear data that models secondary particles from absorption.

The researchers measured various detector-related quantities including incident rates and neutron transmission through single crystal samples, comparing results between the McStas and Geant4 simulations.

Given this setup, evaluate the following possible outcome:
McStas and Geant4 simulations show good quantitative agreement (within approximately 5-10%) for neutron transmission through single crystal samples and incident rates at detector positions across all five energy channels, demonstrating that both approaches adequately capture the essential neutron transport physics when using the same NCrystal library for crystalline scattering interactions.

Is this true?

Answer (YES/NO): NO